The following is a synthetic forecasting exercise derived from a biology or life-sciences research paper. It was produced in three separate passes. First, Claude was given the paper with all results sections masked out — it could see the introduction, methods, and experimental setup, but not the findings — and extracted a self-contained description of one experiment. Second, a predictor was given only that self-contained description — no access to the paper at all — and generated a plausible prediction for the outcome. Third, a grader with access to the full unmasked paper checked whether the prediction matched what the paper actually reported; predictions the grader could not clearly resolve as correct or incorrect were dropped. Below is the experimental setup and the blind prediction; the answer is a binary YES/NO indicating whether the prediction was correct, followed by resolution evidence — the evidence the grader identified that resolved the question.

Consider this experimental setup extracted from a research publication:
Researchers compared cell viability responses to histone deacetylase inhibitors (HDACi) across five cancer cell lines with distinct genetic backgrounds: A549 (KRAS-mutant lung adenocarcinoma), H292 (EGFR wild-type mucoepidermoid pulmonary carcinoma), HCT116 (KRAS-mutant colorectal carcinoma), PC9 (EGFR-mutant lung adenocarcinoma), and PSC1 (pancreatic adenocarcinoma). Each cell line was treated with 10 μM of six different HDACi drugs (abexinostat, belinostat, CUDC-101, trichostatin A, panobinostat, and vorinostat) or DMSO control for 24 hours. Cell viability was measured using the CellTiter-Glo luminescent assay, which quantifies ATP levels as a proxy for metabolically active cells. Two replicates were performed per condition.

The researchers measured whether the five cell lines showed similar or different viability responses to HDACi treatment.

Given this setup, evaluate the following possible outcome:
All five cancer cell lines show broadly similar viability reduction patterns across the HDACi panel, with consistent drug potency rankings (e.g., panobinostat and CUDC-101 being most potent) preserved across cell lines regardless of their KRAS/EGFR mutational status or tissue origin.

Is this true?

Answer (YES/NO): NO